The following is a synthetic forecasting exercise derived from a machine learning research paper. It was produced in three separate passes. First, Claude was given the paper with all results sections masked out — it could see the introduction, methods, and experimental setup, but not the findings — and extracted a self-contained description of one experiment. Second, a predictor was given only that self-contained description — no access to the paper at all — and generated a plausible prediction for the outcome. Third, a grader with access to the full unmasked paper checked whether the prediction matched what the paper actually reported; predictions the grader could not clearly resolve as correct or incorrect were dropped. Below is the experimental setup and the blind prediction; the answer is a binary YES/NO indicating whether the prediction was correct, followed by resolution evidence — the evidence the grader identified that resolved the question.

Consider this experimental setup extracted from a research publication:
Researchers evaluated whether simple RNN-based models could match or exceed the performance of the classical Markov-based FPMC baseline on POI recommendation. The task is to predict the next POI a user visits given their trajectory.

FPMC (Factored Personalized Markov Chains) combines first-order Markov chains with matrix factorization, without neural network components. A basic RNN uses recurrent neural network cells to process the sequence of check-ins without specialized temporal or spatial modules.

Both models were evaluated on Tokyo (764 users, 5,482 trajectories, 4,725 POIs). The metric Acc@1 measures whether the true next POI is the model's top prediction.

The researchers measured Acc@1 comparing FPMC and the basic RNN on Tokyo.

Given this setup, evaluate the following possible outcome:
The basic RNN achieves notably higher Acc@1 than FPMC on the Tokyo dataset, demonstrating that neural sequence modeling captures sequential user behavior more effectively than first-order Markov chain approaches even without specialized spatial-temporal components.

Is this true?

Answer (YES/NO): NO